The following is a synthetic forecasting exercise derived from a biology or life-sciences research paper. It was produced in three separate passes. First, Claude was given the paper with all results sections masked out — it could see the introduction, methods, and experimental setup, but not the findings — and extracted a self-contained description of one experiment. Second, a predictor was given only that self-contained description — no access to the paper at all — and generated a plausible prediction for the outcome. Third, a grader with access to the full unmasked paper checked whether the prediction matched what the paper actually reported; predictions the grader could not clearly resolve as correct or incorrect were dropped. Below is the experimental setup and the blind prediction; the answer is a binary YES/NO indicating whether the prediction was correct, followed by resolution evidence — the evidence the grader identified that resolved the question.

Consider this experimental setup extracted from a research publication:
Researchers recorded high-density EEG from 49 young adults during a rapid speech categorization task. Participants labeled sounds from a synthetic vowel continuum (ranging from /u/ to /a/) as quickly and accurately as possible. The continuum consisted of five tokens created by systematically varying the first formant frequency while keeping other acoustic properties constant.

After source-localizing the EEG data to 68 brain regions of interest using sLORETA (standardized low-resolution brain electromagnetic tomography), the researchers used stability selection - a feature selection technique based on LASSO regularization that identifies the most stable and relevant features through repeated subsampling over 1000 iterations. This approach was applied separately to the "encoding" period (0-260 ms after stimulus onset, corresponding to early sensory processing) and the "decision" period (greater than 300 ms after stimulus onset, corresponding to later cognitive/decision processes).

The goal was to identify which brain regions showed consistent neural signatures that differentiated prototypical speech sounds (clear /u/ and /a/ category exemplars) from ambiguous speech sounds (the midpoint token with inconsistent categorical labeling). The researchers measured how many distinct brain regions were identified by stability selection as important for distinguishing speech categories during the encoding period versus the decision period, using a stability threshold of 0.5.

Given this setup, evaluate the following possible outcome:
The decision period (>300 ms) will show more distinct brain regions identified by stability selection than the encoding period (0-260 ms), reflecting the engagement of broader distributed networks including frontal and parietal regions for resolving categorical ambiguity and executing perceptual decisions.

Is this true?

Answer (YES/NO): YES